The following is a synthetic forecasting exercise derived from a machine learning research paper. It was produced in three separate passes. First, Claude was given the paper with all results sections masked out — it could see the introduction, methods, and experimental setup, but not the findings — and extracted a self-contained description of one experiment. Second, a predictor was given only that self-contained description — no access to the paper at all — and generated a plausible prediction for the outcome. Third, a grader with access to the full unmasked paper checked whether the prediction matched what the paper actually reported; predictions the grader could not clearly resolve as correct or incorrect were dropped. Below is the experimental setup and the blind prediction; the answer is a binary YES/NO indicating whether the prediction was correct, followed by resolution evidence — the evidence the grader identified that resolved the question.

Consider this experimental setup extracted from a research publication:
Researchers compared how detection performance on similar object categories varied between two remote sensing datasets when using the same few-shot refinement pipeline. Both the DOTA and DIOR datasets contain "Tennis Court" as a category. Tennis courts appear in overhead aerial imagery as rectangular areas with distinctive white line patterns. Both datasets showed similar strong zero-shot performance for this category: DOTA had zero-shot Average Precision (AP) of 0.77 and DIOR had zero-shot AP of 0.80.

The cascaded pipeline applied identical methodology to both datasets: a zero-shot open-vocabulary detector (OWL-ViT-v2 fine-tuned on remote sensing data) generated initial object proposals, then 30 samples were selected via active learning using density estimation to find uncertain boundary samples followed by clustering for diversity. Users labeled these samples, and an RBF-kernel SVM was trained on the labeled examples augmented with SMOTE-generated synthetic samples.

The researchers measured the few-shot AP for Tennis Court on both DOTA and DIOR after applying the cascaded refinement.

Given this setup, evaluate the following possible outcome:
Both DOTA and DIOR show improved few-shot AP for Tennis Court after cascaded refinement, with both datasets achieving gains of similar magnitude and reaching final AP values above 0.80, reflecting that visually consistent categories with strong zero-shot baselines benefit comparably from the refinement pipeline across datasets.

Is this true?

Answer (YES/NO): NO